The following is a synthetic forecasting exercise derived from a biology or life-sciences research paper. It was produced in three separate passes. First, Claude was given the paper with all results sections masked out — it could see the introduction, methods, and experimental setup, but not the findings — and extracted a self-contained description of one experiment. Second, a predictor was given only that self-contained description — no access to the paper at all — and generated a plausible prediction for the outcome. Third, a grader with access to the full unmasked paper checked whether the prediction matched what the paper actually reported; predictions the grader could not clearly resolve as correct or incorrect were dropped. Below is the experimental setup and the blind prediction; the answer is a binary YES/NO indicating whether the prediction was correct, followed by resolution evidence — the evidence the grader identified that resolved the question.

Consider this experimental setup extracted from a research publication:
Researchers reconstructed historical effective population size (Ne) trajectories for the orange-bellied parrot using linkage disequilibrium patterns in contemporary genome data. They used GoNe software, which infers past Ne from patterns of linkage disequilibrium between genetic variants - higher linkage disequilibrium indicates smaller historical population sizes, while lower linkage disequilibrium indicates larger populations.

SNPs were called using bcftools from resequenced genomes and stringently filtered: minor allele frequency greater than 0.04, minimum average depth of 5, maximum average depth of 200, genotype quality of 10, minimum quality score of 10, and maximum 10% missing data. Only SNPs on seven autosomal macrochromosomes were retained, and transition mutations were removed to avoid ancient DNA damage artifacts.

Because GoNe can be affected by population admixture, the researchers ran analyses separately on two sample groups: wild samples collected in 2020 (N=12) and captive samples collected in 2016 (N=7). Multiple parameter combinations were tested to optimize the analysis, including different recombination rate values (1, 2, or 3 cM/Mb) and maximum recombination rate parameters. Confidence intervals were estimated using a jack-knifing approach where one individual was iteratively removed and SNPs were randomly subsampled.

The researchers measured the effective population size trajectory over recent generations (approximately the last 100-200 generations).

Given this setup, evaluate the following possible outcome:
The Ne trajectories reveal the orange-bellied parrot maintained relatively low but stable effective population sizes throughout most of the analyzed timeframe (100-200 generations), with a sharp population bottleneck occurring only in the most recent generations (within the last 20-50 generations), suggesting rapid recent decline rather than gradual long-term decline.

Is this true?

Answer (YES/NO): NO